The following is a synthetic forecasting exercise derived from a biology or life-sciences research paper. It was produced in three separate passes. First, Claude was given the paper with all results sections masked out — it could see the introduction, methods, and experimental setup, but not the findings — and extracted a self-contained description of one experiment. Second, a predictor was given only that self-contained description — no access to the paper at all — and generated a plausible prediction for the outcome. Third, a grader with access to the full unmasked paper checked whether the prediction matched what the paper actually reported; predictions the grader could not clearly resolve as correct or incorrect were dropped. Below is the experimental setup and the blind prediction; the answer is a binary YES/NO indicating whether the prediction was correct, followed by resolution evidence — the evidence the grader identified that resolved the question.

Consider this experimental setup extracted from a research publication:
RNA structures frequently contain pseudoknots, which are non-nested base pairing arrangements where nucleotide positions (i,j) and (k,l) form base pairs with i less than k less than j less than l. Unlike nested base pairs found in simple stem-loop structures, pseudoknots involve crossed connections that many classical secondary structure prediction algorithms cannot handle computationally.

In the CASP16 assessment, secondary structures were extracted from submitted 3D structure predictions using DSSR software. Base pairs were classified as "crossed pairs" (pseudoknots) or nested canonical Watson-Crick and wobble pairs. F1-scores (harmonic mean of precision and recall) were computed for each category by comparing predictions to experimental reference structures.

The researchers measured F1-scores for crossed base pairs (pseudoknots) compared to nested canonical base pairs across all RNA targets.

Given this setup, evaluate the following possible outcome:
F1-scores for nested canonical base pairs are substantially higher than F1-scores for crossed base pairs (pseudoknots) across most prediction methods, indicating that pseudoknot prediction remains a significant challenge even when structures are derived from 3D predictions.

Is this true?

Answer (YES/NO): YES